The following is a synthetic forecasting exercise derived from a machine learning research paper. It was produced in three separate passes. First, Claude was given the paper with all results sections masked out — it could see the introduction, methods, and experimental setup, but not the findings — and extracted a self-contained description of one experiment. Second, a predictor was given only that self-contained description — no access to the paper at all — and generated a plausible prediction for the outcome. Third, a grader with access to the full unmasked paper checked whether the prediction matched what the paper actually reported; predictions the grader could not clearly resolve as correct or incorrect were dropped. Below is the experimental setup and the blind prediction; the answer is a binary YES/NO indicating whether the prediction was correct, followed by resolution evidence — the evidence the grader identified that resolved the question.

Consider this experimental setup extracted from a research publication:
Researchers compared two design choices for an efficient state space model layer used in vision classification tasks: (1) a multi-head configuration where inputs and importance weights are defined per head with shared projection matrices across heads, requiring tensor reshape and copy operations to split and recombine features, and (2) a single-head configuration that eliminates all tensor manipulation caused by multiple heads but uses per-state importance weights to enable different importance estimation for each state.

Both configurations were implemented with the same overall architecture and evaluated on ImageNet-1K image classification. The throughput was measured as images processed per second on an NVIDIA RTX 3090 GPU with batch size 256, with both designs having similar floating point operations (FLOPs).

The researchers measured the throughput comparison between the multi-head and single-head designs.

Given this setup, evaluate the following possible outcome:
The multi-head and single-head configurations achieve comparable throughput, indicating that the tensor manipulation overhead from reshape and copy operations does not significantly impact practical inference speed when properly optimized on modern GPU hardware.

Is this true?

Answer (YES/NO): NO